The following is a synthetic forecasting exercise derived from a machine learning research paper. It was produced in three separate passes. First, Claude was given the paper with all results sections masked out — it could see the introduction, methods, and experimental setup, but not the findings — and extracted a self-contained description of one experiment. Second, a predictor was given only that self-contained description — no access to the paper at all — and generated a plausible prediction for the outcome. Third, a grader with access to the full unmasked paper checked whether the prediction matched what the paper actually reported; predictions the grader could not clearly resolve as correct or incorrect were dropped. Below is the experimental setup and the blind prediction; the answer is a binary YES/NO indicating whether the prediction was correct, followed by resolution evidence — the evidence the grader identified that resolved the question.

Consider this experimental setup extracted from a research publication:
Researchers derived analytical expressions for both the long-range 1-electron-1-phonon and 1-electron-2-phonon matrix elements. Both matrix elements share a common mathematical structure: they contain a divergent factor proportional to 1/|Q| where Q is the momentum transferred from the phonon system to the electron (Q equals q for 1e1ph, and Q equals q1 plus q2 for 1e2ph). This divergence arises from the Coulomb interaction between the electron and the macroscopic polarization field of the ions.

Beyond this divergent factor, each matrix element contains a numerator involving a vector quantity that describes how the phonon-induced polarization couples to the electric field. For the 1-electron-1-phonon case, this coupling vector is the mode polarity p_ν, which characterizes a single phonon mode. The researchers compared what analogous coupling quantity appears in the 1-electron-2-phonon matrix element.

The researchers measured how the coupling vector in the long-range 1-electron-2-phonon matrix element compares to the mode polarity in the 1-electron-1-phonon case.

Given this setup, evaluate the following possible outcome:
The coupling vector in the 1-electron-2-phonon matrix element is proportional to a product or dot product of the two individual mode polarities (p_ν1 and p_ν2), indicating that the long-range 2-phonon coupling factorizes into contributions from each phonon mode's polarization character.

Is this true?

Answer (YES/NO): NO